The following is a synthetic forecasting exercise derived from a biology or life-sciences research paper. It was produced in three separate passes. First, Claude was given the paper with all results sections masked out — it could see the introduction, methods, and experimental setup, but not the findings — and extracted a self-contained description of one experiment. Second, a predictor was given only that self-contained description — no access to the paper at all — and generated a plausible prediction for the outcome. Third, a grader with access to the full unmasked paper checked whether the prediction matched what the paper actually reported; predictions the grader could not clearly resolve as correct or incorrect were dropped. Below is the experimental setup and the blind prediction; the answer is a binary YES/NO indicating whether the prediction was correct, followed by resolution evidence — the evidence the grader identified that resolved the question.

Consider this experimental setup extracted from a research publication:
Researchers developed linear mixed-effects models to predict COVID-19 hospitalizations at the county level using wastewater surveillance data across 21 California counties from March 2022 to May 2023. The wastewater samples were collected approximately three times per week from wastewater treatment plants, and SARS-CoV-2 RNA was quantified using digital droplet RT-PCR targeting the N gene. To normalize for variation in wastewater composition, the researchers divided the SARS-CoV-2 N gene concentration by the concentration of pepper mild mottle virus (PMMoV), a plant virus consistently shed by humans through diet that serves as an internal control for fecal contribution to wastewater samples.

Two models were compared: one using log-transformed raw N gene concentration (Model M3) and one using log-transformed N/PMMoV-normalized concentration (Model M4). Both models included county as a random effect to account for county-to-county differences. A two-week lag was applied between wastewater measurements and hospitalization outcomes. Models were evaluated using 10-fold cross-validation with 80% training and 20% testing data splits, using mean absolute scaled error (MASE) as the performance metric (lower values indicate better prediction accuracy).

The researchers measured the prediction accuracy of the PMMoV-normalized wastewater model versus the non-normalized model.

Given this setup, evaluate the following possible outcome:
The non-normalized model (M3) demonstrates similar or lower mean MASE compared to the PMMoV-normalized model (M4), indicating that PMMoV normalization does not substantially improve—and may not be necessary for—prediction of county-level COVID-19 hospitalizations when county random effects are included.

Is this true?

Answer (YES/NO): YES